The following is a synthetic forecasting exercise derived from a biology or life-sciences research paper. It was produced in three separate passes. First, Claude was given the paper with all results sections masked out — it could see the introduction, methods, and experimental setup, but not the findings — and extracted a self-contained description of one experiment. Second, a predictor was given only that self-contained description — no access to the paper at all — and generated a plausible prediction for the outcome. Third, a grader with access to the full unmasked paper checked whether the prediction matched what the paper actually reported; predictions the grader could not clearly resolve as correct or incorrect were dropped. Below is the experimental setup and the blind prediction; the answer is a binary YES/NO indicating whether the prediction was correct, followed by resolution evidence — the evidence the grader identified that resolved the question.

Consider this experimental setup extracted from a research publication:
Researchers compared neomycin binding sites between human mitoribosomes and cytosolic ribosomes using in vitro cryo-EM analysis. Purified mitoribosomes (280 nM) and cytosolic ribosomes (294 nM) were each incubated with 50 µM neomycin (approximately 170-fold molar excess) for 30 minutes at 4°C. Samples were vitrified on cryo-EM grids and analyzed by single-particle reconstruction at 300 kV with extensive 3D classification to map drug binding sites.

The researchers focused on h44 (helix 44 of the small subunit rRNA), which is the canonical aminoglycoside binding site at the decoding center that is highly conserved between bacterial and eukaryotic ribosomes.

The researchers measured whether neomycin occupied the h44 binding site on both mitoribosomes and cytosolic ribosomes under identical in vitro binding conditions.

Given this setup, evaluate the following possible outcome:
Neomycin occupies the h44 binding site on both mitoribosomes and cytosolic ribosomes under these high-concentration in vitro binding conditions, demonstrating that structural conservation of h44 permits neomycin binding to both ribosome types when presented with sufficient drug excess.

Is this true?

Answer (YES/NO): YES